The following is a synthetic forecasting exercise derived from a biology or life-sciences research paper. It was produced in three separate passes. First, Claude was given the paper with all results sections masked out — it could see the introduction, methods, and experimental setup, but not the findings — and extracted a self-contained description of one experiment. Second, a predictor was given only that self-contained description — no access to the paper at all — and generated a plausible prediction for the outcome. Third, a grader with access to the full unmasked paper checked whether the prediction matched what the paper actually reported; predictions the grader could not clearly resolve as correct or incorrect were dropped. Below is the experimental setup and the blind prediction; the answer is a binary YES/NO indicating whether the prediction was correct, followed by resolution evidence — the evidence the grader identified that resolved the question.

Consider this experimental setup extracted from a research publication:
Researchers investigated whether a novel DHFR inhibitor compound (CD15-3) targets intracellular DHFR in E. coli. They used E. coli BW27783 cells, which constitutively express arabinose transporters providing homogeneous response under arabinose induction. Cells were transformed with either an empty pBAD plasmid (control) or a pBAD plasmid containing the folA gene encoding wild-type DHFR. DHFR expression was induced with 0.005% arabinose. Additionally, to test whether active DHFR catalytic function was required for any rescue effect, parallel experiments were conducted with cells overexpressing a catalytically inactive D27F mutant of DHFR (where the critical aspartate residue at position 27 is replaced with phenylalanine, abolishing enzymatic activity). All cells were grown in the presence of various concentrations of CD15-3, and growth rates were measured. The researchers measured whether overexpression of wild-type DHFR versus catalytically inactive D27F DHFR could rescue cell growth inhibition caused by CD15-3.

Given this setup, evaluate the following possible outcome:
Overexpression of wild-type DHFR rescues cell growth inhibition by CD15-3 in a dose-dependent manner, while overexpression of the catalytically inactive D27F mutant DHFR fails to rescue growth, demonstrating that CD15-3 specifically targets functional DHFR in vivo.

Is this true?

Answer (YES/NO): NO